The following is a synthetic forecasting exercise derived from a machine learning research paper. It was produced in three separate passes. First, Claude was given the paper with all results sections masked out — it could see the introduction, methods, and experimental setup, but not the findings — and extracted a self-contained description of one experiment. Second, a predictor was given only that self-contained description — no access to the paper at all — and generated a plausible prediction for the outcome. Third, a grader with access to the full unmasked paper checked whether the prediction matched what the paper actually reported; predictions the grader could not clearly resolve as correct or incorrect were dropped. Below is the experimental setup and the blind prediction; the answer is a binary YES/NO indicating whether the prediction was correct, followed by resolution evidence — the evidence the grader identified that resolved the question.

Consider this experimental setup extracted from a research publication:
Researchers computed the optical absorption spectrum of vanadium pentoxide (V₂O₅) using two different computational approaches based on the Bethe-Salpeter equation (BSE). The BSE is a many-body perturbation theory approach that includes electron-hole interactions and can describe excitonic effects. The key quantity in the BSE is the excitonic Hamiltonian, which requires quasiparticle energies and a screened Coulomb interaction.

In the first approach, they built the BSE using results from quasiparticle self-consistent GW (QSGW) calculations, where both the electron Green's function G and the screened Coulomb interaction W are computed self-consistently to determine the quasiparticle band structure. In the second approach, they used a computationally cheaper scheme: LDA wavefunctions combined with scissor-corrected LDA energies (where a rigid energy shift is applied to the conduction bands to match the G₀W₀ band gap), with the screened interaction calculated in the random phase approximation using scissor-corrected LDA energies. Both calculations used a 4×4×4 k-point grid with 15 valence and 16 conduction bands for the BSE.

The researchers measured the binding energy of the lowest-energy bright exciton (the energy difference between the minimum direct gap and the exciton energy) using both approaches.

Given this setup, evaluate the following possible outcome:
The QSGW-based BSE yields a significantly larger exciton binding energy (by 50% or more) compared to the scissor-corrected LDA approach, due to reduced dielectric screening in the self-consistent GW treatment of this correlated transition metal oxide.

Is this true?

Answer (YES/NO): NO